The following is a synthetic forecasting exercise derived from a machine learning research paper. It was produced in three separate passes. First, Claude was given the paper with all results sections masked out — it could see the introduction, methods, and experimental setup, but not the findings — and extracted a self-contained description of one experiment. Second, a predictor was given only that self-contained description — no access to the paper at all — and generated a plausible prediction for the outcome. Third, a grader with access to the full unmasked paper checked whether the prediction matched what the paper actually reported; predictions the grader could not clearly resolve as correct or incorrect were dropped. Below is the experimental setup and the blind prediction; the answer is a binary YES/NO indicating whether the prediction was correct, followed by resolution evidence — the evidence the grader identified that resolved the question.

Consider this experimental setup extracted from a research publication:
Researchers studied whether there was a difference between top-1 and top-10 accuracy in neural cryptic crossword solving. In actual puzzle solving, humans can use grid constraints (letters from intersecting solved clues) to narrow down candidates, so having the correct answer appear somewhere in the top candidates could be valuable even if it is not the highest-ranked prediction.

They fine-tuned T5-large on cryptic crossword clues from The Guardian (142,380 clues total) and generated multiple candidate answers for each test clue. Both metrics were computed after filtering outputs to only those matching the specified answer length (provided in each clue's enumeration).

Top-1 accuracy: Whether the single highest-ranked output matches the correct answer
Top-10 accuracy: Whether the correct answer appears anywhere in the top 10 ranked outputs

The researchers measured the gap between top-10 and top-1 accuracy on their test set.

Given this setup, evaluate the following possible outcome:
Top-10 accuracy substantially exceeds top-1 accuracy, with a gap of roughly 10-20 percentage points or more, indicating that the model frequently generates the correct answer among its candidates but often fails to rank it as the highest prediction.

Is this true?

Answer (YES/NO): YES